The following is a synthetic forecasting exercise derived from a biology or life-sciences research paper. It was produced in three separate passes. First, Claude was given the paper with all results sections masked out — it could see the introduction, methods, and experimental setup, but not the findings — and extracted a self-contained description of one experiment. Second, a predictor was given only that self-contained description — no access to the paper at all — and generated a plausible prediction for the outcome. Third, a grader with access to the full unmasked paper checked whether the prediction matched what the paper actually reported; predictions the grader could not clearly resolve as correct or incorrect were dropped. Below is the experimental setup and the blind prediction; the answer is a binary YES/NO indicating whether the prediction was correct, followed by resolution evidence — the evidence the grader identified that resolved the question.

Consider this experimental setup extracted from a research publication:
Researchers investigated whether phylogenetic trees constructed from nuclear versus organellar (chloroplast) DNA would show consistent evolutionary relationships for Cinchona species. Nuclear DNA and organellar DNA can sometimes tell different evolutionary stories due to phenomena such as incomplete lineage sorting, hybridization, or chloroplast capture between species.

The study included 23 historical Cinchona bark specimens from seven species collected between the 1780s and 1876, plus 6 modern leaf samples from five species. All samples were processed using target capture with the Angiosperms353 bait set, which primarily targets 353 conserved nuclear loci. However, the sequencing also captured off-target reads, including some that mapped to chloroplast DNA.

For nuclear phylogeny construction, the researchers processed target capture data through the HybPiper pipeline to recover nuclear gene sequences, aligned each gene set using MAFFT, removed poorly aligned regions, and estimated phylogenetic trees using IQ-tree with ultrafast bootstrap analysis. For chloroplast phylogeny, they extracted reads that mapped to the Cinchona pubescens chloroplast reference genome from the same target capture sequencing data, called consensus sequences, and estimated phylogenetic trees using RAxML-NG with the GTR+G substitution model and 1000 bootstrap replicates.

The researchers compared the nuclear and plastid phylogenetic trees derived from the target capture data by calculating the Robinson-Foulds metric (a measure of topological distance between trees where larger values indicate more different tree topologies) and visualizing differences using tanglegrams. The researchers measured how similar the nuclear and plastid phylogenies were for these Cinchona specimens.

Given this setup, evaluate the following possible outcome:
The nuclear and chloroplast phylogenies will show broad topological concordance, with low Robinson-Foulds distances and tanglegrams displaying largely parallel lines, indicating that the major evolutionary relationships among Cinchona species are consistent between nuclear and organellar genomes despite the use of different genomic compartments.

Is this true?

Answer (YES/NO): NO